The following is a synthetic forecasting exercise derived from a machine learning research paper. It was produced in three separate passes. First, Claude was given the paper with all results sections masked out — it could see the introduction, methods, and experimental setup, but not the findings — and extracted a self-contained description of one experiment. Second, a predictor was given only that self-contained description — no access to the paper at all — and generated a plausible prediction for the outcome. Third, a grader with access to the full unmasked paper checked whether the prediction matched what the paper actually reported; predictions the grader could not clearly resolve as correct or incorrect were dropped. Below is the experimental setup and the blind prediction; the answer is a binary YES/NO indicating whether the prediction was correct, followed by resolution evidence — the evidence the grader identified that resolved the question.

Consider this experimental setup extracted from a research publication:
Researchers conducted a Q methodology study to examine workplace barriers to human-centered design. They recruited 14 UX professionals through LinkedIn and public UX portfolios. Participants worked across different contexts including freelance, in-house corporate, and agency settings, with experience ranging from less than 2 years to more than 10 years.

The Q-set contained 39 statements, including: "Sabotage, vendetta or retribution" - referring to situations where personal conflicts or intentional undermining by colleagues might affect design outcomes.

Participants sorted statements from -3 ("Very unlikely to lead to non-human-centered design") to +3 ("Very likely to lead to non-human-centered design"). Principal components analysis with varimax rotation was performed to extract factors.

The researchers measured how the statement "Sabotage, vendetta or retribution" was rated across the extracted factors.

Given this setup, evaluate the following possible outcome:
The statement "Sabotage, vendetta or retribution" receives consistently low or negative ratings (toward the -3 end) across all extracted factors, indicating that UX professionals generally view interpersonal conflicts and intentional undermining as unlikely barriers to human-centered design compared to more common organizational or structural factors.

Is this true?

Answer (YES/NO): NO